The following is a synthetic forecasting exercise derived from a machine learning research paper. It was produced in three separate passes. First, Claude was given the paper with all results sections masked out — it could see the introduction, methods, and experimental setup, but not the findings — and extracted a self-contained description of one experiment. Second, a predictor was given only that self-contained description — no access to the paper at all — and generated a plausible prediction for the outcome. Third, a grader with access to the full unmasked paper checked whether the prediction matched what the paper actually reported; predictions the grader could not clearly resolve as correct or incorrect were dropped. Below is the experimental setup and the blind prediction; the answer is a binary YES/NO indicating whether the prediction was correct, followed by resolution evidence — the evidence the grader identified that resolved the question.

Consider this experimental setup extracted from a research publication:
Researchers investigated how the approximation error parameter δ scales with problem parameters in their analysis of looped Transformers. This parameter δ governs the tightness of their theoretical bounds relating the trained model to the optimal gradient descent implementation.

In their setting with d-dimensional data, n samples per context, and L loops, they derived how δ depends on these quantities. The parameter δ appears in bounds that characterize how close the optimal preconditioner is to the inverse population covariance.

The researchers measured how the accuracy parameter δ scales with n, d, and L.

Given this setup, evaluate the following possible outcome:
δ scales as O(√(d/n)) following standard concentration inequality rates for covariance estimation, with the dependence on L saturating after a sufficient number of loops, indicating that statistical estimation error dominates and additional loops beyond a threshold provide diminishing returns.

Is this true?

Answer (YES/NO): NO